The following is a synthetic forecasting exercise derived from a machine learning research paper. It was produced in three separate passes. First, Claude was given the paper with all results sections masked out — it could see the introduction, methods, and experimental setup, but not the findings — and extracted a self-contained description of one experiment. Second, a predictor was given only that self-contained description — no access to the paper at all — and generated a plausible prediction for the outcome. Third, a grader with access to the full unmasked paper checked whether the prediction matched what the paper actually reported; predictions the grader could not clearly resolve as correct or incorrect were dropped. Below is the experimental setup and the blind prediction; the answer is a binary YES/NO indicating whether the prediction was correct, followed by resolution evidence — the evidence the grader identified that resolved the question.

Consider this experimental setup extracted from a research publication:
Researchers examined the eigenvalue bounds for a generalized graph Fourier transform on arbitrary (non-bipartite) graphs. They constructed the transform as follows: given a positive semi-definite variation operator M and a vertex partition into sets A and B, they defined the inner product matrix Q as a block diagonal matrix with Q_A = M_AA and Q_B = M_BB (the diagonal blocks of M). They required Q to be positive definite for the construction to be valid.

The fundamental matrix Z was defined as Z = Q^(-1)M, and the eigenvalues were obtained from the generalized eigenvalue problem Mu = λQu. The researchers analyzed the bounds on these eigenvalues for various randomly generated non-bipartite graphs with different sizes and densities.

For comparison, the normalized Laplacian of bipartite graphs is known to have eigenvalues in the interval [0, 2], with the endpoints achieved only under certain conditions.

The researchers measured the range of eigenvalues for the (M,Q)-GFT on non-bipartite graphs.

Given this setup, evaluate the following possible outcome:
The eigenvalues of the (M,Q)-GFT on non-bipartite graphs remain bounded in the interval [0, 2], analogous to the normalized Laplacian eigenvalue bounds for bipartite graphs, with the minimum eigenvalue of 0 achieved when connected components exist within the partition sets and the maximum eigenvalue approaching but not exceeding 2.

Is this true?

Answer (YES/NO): NO